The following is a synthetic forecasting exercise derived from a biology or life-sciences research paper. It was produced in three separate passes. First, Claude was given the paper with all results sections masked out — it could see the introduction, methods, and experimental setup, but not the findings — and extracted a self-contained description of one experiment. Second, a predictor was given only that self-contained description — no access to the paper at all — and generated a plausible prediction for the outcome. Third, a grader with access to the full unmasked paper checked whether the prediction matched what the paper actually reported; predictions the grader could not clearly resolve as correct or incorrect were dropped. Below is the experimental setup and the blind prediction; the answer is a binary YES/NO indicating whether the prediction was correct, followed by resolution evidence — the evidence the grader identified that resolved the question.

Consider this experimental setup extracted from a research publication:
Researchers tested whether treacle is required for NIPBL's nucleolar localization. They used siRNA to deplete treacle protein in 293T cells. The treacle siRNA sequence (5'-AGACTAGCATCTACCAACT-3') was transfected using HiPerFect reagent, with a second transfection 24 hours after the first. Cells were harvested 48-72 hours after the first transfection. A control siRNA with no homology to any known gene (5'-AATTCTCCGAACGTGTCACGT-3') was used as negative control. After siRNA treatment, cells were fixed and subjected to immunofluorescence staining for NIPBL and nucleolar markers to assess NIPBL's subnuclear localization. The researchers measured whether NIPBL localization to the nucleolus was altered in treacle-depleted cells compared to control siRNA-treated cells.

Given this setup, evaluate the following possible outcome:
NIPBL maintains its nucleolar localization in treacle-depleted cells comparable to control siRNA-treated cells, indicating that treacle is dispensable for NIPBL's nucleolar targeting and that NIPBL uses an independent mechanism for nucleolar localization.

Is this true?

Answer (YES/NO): NO